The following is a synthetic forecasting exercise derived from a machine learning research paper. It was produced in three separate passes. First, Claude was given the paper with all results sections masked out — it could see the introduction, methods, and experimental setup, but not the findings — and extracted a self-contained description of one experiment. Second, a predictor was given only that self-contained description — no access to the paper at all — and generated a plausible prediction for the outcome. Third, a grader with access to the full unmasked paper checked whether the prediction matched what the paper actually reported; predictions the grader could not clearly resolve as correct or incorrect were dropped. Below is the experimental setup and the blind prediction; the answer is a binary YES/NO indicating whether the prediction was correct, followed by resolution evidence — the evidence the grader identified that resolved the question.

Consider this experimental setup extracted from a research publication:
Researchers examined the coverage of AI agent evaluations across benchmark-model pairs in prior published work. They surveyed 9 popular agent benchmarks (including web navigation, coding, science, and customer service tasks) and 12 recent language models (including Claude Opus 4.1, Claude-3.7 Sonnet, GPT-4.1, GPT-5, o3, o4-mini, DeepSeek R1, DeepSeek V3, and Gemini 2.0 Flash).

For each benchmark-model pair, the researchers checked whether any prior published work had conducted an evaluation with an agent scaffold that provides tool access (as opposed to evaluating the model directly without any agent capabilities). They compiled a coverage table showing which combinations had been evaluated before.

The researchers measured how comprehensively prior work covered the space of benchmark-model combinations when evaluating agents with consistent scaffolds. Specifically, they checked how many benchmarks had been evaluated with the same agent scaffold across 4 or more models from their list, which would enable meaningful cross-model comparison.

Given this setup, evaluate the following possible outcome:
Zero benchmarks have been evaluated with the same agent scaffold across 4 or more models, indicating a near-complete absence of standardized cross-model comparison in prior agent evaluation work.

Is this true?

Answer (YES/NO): NO